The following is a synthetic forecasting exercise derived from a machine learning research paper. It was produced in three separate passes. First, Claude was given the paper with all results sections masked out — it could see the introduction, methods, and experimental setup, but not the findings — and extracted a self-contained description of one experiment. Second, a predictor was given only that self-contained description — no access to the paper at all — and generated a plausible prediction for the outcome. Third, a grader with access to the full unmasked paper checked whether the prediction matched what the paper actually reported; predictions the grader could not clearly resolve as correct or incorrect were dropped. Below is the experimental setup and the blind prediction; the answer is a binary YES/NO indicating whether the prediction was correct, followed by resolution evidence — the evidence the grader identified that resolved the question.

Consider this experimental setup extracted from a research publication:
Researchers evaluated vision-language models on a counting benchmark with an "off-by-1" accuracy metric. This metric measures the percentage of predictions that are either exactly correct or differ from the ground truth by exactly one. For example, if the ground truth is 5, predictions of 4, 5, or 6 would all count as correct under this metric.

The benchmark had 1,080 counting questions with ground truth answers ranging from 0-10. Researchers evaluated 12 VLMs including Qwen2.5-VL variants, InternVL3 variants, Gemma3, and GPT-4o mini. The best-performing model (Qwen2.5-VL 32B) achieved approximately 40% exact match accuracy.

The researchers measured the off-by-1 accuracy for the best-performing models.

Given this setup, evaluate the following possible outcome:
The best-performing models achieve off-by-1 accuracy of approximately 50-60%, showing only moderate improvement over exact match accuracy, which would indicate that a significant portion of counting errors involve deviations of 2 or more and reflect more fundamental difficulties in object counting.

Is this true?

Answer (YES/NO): NO